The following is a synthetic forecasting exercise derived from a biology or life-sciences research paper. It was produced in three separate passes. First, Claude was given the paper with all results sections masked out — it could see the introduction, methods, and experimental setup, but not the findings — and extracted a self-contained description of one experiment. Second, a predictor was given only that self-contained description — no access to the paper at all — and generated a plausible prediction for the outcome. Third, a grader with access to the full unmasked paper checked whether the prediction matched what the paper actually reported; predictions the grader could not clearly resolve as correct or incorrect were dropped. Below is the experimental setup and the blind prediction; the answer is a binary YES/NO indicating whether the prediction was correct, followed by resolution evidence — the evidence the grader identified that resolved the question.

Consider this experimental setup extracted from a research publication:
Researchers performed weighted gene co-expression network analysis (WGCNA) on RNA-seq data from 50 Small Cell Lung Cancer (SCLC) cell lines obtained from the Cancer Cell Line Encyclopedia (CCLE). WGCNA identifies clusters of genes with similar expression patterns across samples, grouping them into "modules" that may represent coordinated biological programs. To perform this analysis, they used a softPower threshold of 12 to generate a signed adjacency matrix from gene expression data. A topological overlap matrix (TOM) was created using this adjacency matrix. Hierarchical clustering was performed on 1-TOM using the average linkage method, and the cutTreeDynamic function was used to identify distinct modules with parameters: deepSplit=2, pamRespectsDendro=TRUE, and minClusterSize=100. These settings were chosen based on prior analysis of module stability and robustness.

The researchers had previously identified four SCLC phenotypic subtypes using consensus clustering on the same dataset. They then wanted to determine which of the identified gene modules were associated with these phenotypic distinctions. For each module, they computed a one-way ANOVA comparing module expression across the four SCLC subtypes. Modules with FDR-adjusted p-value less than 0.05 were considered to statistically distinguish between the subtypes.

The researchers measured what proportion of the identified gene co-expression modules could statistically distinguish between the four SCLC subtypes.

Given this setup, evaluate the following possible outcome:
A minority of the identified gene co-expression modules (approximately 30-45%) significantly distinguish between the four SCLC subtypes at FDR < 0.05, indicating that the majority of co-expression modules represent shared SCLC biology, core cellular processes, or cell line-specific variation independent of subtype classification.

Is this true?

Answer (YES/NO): NO